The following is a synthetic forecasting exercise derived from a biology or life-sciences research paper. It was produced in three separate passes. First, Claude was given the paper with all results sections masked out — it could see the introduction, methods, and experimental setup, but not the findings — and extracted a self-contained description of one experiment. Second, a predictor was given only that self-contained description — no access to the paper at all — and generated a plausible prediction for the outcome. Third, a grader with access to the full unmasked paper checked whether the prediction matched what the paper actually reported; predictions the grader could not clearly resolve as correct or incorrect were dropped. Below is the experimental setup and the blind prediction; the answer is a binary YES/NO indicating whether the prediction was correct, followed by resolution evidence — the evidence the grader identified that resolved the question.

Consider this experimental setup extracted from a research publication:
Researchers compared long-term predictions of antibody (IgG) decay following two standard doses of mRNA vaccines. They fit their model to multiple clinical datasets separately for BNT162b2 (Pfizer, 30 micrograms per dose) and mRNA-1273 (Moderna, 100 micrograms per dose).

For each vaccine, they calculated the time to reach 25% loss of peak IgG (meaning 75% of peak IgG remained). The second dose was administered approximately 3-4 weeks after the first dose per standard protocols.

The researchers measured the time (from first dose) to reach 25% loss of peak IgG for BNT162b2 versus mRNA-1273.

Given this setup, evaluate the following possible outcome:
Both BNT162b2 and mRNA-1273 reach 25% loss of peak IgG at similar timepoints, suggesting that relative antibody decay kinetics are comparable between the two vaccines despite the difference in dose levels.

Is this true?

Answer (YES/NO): NO